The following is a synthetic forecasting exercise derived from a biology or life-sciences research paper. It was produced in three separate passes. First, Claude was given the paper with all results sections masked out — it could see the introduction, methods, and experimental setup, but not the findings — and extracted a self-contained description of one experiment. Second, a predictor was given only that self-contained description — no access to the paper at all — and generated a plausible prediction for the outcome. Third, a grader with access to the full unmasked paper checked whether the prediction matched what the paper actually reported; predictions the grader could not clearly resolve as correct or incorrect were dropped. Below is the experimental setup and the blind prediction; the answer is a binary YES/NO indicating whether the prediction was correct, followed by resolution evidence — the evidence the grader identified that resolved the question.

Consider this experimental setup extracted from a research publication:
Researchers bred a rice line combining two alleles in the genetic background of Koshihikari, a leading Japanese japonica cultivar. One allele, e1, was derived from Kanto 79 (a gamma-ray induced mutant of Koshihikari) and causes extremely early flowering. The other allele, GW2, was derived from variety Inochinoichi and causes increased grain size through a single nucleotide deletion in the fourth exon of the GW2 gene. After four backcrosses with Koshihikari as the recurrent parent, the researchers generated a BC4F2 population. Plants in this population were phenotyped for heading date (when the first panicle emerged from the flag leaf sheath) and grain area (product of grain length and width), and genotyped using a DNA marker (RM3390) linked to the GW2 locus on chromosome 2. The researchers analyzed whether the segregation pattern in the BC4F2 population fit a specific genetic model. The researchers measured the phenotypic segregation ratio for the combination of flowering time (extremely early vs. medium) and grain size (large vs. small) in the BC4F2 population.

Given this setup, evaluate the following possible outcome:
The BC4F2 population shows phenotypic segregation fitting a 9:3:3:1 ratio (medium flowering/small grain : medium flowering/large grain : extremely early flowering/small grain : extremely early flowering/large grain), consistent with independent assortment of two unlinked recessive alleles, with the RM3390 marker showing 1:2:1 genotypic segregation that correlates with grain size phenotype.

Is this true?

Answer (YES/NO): NO